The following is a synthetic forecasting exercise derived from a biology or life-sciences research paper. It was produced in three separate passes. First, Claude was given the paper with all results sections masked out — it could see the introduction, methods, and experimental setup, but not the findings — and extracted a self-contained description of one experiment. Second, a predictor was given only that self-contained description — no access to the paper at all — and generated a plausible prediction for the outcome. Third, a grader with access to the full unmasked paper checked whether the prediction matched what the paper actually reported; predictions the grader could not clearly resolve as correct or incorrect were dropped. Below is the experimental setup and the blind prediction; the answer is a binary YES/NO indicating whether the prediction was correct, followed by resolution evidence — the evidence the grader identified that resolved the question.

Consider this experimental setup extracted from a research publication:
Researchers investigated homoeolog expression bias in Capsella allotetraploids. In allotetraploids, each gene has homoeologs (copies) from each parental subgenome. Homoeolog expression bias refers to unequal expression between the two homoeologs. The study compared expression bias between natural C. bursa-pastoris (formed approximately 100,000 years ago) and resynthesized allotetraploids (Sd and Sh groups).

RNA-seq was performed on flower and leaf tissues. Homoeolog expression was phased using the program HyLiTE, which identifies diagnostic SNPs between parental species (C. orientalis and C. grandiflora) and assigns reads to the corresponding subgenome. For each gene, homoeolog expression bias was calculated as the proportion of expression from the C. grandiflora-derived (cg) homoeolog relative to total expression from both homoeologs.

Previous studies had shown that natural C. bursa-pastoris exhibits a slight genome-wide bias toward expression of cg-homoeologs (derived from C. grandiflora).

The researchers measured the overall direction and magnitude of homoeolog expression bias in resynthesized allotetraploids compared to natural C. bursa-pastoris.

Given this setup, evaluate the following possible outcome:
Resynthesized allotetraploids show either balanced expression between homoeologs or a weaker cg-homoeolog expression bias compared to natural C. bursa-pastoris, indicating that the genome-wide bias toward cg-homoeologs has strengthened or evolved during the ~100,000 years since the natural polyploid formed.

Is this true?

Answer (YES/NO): NO